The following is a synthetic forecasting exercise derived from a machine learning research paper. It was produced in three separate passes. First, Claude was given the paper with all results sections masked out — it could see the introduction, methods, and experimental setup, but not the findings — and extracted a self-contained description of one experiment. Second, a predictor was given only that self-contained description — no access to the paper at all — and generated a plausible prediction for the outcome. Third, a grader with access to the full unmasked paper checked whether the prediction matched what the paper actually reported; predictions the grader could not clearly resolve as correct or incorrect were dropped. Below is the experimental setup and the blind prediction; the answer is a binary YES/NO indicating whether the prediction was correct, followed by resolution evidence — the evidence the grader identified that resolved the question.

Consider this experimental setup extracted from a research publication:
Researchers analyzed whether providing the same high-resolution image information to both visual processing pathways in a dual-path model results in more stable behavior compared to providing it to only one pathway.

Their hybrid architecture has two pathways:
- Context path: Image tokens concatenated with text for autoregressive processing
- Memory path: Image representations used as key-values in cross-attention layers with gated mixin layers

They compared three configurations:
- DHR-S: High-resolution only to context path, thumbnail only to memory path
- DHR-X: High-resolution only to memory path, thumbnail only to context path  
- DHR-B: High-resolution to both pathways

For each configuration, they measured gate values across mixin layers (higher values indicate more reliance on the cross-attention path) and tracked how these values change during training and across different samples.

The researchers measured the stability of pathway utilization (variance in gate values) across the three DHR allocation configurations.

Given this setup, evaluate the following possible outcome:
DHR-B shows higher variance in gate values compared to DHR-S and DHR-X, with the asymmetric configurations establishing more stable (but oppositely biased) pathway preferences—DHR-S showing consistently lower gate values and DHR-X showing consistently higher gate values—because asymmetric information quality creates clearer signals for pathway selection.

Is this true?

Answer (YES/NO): NO